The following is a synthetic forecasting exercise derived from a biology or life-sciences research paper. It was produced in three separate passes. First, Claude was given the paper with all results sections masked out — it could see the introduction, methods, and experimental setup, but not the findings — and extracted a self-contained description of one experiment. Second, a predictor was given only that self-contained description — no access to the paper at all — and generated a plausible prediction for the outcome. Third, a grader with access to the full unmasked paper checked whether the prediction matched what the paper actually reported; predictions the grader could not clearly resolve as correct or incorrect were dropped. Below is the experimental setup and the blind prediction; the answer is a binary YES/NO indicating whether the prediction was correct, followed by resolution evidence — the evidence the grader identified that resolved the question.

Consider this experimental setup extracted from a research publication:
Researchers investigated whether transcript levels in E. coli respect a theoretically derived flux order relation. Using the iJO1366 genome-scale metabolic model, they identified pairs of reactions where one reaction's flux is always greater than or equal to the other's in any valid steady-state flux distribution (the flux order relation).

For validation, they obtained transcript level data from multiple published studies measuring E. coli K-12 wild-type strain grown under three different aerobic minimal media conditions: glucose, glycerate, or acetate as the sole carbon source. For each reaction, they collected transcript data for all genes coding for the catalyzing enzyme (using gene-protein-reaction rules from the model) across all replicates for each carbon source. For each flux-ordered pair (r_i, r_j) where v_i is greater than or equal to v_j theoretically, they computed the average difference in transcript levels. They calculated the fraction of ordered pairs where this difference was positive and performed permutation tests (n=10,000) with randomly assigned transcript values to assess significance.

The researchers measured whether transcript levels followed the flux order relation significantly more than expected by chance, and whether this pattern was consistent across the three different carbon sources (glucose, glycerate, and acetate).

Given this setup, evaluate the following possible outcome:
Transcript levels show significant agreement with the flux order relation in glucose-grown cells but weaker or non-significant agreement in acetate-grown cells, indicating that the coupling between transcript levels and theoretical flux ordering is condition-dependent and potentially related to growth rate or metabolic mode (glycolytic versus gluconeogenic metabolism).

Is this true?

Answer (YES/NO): NO